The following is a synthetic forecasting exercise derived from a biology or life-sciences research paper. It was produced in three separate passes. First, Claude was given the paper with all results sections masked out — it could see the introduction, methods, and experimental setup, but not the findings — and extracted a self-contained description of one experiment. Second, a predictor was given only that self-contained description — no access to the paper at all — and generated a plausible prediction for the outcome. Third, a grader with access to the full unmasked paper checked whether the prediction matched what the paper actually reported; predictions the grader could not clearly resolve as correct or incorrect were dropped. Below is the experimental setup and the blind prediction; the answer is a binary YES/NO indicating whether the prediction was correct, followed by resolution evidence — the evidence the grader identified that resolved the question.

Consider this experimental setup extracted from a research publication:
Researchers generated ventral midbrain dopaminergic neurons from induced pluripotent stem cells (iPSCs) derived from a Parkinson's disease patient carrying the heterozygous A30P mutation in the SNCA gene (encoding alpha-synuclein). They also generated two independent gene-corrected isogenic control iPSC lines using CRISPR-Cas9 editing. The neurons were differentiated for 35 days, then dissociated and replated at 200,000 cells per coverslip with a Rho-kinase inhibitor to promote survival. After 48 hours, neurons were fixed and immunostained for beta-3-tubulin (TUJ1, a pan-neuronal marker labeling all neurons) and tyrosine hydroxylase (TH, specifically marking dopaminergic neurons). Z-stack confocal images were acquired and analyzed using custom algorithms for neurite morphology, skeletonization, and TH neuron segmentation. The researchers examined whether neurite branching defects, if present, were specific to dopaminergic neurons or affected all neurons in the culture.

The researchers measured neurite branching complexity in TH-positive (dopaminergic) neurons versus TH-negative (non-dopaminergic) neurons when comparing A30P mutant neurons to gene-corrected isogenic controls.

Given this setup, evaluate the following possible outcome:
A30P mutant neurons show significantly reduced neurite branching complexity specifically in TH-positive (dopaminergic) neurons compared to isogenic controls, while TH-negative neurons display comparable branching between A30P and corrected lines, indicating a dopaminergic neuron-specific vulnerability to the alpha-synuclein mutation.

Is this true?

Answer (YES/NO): NO